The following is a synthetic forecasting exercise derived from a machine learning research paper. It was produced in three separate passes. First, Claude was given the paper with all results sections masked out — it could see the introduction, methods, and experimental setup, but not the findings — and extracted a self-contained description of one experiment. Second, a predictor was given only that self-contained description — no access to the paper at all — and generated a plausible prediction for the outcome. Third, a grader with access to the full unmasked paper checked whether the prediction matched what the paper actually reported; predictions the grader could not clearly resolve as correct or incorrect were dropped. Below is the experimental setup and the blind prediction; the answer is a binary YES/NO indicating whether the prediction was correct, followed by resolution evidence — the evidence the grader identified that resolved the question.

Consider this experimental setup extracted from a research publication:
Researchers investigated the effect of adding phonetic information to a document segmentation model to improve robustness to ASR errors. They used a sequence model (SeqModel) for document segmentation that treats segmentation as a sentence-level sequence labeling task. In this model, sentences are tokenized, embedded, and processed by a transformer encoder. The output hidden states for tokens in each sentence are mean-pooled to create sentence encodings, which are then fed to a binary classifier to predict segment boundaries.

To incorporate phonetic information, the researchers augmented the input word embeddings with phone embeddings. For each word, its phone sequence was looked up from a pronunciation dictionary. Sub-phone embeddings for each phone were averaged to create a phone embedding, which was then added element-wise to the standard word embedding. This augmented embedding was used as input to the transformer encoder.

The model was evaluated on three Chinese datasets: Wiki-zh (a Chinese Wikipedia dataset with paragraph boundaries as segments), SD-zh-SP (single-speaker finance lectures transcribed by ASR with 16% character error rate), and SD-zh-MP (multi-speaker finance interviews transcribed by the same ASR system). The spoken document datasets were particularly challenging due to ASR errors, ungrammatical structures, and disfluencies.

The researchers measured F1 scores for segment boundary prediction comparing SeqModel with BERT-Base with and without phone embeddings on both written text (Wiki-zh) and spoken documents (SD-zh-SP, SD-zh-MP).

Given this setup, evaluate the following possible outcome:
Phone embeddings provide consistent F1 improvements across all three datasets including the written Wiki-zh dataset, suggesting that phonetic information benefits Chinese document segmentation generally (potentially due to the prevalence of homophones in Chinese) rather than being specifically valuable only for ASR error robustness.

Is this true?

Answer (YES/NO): NO